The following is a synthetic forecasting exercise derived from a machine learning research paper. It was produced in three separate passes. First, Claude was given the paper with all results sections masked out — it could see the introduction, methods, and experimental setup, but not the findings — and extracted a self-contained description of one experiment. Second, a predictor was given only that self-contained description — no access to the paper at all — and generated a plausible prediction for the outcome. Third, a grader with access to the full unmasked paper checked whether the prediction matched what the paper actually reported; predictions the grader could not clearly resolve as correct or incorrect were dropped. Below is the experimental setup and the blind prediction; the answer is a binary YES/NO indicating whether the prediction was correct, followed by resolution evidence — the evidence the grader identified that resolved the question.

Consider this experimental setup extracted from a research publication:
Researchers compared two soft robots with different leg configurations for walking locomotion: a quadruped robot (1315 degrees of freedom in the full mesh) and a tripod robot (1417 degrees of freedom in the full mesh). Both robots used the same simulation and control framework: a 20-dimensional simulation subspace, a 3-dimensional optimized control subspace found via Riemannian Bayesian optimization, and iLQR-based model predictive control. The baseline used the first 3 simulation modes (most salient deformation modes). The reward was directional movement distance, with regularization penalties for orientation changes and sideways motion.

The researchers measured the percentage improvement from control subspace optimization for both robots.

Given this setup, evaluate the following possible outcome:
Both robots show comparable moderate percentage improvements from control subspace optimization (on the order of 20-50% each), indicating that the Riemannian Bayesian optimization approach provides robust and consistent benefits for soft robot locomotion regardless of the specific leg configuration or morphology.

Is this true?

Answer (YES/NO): NO